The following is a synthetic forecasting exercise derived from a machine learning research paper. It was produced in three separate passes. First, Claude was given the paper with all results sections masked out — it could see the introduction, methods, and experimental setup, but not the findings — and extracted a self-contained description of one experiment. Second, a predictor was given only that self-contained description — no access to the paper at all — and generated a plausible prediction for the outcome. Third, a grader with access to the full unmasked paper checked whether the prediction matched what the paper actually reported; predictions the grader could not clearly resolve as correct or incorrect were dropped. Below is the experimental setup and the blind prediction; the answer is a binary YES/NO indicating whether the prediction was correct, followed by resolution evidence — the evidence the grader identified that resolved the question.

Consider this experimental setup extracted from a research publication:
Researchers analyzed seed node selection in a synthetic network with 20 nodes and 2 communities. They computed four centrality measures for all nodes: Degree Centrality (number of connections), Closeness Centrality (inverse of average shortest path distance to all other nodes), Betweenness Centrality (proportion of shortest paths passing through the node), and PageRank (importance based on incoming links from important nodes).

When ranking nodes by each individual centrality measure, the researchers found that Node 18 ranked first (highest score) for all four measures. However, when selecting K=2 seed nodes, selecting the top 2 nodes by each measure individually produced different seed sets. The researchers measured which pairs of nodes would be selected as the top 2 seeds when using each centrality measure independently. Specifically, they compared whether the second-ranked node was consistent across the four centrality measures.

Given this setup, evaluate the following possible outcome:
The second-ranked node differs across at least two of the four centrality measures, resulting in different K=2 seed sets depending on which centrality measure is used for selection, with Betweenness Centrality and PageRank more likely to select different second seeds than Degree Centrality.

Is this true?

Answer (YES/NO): NO